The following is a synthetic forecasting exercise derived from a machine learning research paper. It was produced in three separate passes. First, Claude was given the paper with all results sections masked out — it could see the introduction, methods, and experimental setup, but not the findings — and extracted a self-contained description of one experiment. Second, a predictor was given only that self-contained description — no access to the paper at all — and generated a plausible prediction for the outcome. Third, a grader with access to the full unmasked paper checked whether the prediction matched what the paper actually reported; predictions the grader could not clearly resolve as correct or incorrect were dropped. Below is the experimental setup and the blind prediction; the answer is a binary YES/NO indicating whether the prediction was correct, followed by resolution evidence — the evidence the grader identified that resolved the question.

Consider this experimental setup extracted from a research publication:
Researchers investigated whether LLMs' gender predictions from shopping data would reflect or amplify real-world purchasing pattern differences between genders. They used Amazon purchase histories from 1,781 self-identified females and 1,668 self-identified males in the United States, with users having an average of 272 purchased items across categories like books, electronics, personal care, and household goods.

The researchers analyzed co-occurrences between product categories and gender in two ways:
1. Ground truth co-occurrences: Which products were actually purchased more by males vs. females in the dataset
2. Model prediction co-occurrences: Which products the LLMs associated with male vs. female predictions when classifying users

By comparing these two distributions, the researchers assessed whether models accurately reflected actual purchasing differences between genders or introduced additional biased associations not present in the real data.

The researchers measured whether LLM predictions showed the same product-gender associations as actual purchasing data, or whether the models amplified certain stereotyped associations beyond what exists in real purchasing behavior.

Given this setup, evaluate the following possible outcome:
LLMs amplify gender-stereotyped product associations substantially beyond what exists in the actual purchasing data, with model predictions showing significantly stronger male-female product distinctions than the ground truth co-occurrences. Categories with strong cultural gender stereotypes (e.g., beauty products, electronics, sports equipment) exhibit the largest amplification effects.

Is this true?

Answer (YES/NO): YES